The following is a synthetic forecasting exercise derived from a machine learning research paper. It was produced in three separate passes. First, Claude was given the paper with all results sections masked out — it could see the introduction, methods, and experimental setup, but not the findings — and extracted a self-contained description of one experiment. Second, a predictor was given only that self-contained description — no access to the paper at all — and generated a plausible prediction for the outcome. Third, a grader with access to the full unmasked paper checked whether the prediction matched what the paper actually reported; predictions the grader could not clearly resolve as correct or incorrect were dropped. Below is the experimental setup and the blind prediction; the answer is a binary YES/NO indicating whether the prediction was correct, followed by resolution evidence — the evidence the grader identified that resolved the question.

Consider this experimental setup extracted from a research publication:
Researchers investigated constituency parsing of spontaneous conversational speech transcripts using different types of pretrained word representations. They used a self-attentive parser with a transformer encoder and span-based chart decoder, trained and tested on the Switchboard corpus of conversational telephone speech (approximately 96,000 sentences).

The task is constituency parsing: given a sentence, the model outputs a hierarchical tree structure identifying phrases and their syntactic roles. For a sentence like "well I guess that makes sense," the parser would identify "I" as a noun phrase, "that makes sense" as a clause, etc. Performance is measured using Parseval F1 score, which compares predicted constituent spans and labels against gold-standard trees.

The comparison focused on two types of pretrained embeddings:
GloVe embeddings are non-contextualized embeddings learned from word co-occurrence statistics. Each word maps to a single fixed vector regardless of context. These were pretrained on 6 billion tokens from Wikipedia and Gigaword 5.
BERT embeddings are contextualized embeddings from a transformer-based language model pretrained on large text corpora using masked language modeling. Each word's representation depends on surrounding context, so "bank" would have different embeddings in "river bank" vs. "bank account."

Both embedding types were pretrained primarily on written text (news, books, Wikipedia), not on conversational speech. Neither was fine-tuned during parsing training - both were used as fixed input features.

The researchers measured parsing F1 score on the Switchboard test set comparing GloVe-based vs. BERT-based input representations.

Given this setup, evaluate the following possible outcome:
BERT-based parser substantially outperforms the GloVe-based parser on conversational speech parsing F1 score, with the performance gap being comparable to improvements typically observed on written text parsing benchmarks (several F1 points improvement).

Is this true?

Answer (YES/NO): NO